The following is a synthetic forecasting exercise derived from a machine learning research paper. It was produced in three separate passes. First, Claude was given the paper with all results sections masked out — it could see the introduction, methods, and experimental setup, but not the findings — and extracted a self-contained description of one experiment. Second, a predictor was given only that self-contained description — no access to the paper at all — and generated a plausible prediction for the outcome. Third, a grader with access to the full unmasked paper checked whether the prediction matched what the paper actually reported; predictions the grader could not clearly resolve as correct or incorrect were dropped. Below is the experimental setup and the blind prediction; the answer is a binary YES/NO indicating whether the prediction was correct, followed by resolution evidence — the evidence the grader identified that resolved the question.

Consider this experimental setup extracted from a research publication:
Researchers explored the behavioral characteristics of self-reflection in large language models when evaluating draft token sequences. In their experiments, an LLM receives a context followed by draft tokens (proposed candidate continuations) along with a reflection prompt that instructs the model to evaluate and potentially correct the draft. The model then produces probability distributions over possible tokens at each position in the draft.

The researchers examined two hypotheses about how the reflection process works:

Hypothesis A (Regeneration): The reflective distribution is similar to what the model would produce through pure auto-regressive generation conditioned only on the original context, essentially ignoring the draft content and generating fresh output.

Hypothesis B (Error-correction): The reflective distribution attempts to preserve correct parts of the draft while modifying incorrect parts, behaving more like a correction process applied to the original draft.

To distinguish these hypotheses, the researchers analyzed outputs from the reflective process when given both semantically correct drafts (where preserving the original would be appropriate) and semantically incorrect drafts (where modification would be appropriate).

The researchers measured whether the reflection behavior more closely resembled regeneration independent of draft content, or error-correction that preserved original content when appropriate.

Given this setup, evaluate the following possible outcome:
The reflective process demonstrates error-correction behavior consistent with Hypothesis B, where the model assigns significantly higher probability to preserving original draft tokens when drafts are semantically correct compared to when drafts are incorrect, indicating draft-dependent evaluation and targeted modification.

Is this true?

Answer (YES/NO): YES